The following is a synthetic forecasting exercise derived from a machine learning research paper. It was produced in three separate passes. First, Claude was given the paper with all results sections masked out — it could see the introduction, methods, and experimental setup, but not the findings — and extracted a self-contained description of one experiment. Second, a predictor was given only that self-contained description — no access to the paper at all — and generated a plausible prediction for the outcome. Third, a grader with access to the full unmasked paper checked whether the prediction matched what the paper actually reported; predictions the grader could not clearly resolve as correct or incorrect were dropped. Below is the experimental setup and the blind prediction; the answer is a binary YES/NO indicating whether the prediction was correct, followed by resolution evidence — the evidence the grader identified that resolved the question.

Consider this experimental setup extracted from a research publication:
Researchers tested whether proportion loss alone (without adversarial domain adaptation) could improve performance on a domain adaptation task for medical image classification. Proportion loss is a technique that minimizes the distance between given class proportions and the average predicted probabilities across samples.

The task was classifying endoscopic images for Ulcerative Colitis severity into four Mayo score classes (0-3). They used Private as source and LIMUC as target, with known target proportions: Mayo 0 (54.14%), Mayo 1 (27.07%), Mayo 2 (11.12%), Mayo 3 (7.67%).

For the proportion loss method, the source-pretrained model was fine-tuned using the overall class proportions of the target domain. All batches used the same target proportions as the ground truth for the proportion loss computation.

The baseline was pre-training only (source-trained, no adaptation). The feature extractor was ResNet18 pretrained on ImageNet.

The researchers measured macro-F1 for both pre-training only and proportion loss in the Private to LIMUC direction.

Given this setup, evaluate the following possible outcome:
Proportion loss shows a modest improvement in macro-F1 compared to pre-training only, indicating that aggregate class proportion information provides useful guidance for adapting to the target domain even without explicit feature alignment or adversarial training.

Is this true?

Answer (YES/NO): YES